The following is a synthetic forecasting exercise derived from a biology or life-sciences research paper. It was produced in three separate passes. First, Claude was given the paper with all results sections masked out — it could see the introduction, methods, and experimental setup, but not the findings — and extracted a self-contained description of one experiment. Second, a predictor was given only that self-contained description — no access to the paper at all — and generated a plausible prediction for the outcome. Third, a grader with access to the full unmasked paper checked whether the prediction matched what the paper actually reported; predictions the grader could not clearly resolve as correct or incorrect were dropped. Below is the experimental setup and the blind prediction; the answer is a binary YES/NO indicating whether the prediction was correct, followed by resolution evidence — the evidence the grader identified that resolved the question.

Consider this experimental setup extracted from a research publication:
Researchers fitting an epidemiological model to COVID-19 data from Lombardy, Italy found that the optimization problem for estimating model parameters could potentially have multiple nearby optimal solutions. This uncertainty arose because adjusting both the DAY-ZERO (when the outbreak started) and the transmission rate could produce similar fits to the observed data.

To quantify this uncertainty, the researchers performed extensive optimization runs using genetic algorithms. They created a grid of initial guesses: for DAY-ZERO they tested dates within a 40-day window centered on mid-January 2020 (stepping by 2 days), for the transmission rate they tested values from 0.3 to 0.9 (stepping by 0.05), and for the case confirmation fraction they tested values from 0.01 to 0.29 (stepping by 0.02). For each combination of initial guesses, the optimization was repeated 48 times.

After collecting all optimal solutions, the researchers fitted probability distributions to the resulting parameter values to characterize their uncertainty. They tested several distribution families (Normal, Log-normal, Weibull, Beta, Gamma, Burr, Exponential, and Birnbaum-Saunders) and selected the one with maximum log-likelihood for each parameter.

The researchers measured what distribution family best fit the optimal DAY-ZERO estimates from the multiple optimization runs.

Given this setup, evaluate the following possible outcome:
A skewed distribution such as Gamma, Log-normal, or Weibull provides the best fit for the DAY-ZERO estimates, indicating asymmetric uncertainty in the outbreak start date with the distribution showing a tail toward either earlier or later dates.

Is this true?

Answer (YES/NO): NO